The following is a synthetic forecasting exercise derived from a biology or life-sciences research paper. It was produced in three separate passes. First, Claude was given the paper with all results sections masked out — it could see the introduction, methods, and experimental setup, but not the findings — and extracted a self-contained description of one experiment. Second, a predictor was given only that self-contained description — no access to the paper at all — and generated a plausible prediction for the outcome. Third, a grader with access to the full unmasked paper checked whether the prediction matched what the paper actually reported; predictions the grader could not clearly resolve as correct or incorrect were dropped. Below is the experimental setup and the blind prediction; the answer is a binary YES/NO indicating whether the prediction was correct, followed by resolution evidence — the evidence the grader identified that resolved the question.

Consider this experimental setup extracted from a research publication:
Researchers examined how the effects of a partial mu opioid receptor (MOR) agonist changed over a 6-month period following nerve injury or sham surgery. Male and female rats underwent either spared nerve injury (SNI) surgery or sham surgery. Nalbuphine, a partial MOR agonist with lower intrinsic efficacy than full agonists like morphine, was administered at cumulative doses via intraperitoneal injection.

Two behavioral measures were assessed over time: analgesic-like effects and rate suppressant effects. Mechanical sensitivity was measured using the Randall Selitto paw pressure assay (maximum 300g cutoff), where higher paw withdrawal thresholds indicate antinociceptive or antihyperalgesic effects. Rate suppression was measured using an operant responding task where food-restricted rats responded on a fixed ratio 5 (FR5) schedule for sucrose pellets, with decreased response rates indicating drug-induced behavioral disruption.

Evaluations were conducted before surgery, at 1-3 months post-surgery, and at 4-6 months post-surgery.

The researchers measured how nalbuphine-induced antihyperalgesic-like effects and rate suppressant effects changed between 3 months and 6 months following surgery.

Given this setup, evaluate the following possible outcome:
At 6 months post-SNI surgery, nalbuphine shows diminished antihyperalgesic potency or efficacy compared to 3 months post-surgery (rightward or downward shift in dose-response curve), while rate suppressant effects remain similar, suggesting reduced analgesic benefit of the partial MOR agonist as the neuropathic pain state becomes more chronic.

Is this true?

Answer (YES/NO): NO